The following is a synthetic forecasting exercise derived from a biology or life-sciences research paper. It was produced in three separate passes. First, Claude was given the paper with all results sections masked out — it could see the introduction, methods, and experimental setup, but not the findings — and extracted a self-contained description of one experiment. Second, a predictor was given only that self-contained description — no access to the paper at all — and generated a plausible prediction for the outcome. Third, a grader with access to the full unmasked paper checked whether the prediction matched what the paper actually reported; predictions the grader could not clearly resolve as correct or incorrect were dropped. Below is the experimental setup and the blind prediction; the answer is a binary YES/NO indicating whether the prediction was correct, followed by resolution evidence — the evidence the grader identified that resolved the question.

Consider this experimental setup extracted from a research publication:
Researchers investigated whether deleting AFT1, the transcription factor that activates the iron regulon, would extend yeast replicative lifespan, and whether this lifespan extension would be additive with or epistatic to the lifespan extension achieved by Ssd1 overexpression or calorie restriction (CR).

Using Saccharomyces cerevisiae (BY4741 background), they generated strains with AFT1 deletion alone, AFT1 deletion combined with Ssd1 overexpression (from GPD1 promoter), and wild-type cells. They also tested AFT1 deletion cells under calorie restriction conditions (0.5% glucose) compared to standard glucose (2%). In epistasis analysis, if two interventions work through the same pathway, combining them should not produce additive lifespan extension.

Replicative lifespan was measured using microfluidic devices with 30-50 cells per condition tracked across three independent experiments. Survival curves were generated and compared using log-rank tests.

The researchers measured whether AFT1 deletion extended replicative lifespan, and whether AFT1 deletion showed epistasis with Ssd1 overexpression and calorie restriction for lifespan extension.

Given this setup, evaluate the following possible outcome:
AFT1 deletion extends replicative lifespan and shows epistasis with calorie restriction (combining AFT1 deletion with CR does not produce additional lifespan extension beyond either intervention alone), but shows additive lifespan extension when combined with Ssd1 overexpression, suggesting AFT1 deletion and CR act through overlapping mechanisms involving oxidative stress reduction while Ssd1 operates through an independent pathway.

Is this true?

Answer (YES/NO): NO